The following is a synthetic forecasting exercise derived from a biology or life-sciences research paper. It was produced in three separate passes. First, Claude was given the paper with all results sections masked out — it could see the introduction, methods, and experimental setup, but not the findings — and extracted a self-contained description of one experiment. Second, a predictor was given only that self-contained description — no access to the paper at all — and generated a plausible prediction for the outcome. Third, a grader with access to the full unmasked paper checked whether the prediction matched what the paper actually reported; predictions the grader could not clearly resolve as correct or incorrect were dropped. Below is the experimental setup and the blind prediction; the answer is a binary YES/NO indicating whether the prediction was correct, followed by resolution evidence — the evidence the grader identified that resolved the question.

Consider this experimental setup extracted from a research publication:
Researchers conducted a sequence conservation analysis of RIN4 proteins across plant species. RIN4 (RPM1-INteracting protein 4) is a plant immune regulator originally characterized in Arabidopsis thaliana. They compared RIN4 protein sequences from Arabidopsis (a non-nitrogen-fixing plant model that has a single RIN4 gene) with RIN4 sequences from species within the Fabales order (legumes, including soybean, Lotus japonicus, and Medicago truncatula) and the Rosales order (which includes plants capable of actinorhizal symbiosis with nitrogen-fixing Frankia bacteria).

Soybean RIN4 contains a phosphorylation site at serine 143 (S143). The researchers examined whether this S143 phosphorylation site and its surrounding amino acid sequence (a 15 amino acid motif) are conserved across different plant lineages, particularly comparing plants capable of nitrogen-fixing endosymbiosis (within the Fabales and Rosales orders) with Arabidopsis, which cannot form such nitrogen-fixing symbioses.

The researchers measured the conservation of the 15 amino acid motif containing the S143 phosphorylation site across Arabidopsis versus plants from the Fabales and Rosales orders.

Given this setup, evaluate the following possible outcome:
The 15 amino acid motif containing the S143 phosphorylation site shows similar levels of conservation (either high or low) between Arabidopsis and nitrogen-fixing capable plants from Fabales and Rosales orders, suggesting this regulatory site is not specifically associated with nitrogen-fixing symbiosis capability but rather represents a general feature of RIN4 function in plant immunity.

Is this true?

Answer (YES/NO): NO